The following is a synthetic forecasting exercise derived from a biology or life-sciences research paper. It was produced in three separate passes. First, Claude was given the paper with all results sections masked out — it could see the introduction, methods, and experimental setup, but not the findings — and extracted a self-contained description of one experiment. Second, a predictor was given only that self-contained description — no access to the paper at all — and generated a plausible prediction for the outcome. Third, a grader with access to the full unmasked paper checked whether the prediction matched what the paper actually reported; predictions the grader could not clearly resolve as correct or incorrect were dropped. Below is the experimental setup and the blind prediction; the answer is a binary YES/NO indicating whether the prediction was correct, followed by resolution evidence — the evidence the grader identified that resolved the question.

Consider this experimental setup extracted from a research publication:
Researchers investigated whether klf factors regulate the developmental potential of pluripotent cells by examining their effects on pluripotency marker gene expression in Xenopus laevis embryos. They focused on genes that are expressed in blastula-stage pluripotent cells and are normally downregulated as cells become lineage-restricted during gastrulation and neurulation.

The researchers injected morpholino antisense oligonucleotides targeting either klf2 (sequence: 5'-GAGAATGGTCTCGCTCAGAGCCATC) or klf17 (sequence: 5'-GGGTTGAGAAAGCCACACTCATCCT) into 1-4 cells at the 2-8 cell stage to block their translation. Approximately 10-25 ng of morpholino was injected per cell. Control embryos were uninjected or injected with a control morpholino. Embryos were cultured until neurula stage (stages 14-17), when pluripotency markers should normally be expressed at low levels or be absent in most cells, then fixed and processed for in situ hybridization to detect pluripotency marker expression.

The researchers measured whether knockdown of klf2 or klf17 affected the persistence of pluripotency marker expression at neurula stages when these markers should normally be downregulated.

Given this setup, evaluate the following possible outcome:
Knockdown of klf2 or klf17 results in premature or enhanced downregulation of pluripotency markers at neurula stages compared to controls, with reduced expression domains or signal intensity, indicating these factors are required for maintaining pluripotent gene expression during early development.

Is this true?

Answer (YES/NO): NO